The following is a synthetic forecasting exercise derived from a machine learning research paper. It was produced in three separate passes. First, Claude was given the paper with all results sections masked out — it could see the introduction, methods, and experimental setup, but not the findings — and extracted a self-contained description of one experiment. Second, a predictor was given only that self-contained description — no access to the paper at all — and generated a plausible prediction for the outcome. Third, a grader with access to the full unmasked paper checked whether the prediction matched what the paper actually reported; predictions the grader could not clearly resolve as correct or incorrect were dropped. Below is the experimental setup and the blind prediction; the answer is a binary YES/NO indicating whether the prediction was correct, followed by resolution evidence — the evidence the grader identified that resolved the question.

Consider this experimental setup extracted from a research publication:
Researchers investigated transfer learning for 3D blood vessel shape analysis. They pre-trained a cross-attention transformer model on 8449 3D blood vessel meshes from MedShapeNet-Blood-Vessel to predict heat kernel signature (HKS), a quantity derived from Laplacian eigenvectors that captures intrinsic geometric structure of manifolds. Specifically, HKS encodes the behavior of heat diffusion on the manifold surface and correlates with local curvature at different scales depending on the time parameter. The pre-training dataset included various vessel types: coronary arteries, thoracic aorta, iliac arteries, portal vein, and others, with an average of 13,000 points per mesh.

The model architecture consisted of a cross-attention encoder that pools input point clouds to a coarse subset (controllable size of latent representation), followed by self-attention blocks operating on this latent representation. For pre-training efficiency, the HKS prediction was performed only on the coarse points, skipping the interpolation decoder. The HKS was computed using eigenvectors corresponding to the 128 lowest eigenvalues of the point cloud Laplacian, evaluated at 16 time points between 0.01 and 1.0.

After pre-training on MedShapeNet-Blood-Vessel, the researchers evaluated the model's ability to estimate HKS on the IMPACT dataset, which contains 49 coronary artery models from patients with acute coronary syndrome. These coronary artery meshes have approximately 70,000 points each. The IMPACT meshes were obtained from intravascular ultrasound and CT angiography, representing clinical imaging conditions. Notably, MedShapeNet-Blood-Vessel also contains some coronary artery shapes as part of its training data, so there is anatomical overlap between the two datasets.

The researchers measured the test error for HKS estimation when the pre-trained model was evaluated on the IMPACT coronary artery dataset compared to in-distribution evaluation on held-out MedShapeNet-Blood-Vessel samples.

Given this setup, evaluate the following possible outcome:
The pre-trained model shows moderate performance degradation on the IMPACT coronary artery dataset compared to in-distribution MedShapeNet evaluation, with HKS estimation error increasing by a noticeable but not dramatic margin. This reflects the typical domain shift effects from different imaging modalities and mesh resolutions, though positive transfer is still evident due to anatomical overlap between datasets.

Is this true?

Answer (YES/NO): NO